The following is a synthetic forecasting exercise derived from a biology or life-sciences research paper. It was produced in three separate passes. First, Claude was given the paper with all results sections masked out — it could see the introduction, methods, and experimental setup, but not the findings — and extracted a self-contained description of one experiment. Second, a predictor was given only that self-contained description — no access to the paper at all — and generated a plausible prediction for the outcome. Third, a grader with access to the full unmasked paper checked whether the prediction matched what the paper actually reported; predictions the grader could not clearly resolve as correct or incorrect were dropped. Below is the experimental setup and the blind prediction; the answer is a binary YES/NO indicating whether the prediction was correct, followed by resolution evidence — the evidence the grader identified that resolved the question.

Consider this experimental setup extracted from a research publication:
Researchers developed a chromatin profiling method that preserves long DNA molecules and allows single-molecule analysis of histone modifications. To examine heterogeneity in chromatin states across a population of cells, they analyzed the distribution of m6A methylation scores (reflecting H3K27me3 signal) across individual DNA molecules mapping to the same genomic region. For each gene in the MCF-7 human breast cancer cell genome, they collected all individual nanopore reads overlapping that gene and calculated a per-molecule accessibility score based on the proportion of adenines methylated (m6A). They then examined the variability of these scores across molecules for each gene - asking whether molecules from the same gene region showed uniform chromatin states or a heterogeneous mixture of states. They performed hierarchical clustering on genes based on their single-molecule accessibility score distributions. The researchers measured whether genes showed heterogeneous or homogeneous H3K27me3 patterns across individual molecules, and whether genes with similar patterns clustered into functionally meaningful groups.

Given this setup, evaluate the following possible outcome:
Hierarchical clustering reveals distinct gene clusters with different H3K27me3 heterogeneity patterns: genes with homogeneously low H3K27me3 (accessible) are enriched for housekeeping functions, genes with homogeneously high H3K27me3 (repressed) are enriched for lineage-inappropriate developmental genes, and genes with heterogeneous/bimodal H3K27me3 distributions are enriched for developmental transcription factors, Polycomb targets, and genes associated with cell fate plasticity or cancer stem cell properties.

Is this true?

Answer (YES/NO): NO